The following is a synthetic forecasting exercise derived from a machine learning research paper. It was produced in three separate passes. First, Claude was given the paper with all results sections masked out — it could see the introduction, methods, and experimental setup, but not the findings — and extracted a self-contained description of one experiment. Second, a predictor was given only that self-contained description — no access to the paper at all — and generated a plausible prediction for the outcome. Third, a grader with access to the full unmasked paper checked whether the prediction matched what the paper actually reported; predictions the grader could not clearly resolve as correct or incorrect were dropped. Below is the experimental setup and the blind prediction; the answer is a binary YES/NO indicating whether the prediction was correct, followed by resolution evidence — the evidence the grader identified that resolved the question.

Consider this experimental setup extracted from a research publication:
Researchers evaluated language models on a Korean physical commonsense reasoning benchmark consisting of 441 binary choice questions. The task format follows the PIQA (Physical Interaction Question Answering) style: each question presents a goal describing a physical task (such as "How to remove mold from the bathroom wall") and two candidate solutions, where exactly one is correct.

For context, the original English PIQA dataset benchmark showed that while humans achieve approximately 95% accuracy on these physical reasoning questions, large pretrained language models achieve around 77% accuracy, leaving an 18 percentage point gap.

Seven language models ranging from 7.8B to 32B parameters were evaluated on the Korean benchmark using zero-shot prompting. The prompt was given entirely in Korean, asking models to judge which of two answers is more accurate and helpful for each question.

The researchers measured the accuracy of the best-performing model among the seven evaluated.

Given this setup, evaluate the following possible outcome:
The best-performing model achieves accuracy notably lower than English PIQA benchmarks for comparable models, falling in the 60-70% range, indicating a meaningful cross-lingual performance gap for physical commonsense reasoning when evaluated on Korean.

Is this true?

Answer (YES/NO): NO